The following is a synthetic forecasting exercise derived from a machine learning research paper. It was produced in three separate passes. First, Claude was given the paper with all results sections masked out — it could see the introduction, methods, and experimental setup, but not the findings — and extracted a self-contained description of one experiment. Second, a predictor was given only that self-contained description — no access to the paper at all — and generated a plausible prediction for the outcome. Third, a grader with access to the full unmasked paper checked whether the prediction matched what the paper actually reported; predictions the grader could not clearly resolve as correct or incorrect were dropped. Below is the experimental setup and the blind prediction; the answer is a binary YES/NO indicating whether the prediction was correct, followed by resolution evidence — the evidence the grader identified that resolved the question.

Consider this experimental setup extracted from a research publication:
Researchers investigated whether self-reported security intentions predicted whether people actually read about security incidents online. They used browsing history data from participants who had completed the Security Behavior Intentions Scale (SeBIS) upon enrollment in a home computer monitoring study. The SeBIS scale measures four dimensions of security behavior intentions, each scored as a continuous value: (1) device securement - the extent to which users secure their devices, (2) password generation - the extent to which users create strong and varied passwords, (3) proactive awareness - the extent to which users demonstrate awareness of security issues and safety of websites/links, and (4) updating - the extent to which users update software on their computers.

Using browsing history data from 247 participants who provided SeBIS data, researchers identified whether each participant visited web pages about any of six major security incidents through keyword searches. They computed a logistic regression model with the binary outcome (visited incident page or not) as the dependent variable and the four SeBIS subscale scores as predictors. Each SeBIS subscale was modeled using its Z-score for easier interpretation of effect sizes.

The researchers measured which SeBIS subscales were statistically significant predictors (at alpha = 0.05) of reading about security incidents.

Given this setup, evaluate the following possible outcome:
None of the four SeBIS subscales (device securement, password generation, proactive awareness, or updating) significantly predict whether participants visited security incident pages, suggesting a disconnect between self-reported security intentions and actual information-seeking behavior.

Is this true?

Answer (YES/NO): NO